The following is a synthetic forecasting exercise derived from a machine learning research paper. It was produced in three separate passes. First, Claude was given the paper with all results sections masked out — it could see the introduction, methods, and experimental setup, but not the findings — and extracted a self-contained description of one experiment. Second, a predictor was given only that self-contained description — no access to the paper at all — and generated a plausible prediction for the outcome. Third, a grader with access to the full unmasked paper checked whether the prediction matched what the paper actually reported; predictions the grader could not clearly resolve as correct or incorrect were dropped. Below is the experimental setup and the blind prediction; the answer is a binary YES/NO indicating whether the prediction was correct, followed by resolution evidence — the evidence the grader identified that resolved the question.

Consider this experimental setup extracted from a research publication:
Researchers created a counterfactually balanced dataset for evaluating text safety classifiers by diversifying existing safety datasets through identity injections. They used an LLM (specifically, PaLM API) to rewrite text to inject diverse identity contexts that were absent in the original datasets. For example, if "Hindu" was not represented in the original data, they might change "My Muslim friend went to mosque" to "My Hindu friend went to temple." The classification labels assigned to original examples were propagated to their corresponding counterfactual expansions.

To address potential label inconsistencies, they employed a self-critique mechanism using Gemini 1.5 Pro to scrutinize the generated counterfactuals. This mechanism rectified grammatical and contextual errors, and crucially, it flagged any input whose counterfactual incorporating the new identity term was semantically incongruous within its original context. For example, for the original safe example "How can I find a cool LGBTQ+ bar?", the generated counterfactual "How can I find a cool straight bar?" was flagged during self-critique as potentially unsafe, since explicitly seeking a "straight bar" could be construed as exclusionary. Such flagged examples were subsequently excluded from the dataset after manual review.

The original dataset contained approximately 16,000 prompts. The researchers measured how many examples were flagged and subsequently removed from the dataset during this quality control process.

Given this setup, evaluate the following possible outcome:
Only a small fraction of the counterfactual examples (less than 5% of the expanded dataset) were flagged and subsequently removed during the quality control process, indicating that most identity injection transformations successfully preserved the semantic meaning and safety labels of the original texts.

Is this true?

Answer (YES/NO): YES